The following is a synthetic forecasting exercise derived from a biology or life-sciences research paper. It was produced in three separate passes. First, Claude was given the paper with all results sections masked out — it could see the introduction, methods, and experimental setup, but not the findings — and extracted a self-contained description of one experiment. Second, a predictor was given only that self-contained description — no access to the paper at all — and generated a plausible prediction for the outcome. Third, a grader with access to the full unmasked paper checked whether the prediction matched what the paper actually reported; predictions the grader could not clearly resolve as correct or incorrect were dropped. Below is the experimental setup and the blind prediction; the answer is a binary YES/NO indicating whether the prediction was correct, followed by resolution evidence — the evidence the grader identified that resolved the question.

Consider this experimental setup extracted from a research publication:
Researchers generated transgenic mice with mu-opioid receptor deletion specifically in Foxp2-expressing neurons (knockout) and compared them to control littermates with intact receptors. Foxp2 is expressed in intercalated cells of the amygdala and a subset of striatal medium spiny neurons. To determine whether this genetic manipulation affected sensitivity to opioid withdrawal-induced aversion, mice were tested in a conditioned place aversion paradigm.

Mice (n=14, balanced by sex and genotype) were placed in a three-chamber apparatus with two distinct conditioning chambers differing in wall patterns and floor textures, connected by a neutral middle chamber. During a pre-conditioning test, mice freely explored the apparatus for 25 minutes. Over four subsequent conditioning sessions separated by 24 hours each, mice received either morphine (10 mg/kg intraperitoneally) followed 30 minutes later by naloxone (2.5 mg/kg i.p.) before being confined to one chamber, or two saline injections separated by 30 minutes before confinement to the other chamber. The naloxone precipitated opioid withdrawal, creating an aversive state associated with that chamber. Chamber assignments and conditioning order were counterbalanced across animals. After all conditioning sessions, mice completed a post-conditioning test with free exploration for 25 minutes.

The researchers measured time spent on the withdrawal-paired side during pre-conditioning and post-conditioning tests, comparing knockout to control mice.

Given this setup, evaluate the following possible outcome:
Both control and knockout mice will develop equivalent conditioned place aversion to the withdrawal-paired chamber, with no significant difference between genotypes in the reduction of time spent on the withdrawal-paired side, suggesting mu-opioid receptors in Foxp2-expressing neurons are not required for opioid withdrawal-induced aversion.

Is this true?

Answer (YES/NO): YES